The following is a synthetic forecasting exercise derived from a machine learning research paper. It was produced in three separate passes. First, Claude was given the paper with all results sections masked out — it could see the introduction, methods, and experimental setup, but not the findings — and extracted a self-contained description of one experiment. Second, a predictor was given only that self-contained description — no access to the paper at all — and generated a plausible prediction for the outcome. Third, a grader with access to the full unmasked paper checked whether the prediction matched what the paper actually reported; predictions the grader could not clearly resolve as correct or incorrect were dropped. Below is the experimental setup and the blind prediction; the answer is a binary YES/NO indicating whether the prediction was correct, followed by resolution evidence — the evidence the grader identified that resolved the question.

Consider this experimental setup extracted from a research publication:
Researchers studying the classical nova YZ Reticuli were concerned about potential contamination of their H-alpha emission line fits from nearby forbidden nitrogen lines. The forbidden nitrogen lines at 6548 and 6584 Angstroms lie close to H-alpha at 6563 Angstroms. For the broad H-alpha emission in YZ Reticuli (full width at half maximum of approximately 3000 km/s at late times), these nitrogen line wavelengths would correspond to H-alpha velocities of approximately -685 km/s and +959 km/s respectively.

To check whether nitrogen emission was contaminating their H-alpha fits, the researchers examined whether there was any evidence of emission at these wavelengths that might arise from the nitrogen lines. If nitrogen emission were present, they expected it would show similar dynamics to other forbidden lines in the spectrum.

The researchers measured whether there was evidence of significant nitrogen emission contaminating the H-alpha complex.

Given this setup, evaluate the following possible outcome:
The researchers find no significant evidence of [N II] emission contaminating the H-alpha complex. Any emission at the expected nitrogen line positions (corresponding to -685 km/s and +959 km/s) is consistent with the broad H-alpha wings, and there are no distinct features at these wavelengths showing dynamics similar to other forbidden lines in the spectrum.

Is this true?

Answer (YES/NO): YES